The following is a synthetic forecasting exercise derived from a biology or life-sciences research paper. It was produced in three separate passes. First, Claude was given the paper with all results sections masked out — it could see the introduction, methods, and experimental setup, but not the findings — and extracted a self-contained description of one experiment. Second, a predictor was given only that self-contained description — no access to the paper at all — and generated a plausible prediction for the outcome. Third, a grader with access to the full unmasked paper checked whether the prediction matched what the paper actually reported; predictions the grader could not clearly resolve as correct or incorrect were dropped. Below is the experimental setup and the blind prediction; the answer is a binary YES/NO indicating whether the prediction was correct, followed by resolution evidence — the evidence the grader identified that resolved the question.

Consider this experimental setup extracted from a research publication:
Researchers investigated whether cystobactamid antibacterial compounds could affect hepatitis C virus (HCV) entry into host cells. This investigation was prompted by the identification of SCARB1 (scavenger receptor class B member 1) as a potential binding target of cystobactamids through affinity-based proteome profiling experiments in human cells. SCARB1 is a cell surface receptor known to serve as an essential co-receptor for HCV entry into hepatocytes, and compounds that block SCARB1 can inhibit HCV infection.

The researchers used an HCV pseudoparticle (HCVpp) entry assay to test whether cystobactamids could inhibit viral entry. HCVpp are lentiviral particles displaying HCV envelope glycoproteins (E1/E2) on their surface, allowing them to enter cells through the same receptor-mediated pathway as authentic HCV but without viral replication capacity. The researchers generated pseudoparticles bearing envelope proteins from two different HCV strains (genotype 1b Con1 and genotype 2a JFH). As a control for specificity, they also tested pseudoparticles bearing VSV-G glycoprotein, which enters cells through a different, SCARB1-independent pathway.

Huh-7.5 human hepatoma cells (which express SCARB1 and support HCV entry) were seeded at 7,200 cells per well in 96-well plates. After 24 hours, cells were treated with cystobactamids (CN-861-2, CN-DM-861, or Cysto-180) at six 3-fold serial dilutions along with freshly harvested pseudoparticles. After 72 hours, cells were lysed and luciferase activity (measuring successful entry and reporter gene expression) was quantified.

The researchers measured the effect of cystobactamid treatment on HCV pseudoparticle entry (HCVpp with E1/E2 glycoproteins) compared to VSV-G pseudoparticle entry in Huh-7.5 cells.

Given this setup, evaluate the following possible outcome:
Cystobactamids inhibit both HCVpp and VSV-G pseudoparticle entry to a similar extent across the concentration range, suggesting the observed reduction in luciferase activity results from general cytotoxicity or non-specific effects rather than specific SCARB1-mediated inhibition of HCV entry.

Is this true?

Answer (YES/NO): NO